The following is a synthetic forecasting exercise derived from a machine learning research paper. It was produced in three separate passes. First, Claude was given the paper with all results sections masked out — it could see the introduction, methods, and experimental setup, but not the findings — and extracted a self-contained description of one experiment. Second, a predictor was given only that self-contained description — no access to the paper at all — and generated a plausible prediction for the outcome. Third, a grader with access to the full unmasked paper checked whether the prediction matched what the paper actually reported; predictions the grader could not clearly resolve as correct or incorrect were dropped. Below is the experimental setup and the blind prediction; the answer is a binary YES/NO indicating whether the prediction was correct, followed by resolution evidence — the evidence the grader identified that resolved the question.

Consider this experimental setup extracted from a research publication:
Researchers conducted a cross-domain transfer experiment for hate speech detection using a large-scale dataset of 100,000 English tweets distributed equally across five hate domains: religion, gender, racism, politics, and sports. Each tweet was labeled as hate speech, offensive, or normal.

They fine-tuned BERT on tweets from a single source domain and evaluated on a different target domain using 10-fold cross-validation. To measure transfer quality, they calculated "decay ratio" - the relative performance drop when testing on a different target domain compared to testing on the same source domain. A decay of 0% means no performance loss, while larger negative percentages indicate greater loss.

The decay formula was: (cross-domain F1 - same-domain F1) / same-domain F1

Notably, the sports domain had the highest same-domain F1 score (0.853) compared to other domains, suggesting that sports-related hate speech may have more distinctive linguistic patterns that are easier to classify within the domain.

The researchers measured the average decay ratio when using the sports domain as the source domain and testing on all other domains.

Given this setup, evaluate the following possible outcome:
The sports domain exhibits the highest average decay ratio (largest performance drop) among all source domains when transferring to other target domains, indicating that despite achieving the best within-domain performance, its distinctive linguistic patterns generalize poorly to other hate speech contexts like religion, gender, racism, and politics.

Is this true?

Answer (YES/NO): YES